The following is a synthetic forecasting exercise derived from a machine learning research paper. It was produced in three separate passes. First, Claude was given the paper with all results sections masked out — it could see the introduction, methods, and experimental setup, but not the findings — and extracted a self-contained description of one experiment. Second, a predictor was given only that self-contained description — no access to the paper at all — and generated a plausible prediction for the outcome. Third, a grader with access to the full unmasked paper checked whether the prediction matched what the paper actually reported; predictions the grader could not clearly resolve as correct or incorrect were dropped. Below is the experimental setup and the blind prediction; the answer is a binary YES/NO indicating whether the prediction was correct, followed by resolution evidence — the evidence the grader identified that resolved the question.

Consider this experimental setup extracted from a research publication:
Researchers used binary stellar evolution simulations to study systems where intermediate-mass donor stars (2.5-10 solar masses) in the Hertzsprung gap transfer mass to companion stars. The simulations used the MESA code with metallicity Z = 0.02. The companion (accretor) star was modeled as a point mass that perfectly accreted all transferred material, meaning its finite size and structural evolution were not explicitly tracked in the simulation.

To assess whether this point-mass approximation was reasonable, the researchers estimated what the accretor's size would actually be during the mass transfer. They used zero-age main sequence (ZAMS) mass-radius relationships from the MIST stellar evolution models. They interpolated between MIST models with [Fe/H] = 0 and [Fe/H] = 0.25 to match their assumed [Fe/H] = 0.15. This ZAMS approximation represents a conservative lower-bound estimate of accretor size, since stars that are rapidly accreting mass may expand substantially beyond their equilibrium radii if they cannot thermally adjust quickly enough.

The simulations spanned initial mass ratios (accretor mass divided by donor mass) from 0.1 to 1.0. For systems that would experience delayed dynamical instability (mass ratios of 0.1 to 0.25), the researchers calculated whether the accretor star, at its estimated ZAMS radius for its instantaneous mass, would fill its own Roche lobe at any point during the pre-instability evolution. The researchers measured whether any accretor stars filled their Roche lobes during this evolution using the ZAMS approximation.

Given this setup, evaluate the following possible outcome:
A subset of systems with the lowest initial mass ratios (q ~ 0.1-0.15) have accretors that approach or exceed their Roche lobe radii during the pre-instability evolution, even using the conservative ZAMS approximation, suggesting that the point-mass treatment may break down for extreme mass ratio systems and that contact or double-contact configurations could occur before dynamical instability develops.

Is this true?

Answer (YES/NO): NO